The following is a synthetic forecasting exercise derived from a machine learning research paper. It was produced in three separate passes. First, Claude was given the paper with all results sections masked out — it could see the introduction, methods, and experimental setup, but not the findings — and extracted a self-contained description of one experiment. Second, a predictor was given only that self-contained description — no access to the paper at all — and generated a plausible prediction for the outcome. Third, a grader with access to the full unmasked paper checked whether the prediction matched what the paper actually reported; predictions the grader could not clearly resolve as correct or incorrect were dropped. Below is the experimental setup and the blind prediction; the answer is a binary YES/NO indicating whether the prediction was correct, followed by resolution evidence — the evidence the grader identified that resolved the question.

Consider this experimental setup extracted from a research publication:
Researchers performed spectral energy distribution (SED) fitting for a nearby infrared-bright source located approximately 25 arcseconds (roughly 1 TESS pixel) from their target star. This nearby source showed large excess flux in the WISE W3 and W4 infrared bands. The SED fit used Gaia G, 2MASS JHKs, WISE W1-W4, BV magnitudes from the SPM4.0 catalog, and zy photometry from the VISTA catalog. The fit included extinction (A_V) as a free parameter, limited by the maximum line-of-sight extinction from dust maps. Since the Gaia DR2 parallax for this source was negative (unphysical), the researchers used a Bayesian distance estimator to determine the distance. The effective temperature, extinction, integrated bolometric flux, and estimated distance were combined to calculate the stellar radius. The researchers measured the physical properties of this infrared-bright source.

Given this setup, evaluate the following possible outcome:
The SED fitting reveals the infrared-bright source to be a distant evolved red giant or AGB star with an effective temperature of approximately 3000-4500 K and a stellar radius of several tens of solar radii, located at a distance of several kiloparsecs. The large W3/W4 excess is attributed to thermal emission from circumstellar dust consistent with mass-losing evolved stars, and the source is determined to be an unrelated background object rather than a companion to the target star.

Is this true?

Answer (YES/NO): NO